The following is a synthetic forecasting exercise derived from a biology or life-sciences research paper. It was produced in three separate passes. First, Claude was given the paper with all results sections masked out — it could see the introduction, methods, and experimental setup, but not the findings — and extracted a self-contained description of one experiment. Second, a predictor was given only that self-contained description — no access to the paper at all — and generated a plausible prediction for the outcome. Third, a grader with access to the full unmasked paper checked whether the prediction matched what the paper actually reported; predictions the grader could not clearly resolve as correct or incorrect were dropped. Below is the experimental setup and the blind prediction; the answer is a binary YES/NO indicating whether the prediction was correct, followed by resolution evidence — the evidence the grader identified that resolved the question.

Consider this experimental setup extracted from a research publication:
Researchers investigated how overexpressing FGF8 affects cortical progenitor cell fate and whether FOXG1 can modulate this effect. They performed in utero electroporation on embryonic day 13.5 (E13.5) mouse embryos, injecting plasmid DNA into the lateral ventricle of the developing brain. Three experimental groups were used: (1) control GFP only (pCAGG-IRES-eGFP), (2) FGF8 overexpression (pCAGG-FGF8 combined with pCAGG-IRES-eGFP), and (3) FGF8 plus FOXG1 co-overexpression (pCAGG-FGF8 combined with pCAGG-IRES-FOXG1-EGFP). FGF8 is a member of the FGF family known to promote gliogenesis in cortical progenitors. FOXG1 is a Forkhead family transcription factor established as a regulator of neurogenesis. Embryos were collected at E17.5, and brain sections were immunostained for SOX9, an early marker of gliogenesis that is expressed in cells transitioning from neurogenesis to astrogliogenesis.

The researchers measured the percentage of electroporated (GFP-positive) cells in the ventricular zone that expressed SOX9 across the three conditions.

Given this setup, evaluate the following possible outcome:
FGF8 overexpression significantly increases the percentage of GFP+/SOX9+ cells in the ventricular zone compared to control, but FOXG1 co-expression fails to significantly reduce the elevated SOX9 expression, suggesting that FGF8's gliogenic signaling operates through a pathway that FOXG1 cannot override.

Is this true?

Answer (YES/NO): NO